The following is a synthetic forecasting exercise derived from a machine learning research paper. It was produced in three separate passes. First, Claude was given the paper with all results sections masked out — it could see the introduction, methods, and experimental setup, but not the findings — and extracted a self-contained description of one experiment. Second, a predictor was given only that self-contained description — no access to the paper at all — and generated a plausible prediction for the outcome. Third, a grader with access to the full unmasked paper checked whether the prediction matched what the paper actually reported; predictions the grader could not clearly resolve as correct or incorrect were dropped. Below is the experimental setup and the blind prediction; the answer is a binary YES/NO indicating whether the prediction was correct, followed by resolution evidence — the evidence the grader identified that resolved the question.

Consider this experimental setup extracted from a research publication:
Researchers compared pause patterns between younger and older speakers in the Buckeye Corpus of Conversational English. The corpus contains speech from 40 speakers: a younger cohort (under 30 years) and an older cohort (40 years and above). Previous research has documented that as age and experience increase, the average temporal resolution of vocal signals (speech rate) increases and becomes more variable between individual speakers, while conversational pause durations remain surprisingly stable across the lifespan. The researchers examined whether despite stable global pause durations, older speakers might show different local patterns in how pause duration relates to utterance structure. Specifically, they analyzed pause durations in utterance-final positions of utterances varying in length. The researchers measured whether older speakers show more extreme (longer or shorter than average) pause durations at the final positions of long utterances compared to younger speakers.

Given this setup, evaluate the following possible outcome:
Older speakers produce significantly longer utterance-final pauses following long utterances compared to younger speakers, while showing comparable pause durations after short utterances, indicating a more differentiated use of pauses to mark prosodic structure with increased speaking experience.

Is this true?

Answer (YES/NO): NO